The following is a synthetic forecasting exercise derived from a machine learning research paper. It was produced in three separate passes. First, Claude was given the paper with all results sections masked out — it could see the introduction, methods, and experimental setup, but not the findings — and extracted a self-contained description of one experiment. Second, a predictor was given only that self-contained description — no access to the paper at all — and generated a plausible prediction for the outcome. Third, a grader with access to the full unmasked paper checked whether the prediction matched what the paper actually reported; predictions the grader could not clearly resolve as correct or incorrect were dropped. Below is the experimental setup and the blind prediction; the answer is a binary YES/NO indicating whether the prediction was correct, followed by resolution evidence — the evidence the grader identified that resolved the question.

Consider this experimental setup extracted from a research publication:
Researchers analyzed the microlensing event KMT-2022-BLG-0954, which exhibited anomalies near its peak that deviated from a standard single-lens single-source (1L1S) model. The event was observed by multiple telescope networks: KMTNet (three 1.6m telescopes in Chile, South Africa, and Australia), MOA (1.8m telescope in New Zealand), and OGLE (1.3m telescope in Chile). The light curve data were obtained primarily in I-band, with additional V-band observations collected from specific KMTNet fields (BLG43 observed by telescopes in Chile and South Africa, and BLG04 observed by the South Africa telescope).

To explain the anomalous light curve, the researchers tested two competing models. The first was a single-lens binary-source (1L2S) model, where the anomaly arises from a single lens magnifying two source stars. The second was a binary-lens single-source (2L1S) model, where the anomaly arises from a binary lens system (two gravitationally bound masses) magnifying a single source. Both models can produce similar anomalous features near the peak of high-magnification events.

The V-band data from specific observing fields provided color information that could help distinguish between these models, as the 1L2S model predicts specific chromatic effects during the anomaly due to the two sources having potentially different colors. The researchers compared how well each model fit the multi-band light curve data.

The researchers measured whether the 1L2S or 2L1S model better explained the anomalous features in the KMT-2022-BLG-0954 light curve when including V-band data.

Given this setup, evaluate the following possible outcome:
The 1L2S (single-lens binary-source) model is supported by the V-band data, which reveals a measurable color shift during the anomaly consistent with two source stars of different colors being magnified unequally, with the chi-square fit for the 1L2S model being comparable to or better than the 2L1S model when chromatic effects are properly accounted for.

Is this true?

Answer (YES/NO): NO